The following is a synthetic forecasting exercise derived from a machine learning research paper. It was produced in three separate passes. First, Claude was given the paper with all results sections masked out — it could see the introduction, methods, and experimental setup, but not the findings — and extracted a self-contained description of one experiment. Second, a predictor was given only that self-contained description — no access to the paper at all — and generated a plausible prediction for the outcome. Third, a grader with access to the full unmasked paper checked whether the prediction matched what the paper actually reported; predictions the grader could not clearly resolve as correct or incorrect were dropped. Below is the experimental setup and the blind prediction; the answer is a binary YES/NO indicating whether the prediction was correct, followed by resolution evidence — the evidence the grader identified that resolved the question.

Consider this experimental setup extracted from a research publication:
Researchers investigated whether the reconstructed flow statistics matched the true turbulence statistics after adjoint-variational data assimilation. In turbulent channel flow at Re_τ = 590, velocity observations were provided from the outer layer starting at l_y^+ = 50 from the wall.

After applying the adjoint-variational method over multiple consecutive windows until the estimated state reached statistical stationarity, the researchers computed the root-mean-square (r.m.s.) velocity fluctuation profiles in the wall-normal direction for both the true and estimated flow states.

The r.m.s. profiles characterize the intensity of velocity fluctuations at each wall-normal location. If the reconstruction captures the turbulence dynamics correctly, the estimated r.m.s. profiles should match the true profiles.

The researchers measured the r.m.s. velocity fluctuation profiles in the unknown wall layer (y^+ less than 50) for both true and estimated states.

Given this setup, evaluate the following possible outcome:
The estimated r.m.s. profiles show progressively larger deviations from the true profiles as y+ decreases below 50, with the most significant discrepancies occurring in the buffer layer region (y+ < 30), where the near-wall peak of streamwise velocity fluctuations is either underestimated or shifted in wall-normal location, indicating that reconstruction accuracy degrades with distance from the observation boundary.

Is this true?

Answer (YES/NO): NO